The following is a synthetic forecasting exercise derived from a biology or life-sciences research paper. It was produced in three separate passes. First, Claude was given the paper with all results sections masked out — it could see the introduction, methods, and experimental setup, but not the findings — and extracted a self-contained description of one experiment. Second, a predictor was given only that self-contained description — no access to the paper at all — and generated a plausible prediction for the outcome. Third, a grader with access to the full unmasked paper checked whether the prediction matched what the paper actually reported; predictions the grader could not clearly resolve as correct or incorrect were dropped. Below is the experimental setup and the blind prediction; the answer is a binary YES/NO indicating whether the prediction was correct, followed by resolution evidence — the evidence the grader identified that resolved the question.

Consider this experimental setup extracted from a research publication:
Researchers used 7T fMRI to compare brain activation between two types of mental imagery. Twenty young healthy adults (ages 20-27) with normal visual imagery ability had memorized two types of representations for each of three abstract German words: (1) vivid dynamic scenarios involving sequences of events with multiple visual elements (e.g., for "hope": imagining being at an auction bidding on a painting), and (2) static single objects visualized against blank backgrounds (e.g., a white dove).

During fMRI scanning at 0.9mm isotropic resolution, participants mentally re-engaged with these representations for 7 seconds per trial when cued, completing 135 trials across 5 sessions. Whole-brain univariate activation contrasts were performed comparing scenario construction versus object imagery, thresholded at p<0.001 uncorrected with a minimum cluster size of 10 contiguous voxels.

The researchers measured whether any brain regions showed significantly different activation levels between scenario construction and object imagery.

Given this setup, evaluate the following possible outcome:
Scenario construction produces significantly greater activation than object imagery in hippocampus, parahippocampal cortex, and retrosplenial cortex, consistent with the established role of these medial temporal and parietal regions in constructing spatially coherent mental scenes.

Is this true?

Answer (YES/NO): NO